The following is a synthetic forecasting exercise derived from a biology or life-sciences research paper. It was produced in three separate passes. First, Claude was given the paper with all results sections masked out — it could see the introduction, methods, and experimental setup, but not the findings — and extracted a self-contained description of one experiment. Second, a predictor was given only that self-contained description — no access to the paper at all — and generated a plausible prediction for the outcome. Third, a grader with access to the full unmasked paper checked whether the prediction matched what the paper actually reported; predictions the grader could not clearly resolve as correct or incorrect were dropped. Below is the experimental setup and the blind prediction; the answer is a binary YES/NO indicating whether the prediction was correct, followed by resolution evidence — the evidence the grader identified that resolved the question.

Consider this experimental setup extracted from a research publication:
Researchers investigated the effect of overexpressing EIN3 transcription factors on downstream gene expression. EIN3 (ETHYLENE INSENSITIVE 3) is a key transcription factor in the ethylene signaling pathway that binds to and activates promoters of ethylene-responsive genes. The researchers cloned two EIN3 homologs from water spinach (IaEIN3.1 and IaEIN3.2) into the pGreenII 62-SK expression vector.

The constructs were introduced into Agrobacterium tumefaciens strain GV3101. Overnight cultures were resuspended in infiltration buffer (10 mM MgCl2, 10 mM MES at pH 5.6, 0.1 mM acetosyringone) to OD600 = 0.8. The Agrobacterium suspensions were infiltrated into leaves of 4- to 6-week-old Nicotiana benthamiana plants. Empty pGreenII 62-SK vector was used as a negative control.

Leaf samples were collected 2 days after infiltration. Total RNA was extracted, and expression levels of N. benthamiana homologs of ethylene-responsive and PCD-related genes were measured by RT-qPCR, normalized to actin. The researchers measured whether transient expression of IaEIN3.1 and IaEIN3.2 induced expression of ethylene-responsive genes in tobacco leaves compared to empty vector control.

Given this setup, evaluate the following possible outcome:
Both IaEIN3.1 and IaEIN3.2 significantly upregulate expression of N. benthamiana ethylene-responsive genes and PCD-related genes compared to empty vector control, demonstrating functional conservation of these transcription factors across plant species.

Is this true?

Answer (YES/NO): YES